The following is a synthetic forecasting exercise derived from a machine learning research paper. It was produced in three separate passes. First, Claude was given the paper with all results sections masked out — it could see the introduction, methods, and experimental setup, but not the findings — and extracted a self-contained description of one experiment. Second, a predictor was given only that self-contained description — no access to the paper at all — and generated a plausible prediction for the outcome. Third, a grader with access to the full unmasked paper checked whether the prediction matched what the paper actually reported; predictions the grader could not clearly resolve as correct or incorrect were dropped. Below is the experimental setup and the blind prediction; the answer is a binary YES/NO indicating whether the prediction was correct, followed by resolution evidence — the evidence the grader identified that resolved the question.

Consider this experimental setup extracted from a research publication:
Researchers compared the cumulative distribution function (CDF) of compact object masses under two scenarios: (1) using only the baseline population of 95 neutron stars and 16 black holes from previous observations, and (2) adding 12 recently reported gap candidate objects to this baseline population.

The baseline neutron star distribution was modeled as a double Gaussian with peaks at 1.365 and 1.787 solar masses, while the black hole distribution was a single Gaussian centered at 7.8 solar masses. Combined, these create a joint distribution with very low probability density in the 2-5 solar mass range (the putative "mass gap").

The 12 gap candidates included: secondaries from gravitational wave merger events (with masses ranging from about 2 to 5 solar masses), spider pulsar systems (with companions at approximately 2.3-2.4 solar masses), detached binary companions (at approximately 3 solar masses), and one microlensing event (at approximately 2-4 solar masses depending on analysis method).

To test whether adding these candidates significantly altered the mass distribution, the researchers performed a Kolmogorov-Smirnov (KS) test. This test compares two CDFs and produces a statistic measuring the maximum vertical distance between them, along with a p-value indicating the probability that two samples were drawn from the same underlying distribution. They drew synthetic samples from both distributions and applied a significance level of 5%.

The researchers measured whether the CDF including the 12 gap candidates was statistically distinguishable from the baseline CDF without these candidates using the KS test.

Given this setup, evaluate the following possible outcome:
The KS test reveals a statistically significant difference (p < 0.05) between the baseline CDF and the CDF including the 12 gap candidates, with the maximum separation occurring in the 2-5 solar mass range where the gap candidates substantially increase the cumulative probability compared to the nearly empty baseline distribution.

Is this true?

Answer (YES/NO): YES